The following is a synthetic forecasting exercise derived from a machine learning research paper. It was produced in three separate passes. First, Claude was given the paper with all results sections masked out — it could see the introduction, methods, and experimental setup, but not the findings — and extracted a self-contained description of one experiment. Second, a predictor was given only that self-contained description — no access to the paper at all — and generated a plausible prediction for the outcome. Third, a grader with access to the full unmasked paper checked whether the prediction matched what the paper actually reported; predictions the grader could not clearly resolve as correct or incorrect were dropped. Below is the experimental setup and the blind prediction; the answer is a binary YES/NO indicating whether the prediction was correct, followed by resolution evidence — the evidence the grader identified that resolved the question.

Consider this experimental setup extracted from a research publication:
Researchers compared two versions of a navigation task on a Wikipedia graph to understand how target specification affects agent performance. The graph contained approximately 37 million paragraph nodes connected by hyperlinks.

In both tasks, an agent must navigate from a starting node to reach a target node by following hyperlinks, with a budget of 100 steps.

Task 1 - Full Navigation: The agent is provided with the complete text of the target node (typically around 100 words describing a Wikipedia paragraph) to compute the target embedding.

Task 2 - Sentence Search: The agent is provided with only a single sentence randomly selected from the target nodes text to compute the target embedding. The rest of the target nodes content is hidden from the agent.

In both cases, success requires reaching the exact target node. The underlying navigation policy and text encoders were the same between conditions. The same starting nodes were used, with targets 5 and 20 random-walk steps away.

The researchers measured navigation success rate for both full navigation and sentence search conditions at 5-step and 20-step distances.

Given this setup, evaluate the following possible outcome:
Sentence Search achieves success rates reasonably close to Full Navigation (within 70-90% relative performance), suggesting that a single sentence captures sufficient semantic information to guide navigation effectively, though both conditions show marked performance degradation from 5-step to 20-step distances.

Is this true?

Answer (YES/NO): NO